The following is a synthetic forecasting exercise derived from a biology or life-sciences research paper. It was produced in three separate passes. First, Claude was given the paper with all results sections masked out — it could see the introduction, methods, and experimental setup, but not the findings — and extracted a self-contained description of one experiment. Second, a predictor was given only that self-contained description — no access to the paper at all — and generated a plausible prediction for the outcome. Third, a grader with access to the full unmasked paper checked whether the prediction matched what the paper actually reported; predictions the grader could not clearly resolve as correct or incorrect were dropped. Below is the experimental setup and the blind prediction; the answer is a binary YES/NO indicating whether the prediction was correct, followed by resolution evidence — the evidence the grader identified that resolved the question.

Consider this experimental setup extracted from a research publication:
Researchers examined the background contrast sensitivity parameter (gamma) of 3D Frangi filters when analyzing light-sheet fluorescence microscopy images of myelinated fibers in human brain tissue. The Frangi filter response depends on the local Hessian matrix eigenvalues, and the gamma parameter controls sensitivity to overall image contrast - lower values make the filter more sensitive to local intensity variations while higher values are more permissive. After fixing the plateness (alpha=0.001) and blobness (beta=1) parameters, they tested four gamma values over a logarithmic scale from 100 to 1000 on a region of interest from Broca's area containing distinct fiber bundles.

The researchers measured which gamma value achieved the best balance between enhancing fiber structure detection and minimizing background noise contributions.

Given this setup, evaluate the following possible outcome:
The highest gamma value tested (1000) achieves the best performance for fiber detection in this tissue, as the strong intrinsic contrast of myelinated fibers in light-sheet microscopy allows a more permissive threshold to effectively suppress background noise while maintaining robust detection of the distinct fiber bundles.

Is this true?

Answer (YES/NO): NO